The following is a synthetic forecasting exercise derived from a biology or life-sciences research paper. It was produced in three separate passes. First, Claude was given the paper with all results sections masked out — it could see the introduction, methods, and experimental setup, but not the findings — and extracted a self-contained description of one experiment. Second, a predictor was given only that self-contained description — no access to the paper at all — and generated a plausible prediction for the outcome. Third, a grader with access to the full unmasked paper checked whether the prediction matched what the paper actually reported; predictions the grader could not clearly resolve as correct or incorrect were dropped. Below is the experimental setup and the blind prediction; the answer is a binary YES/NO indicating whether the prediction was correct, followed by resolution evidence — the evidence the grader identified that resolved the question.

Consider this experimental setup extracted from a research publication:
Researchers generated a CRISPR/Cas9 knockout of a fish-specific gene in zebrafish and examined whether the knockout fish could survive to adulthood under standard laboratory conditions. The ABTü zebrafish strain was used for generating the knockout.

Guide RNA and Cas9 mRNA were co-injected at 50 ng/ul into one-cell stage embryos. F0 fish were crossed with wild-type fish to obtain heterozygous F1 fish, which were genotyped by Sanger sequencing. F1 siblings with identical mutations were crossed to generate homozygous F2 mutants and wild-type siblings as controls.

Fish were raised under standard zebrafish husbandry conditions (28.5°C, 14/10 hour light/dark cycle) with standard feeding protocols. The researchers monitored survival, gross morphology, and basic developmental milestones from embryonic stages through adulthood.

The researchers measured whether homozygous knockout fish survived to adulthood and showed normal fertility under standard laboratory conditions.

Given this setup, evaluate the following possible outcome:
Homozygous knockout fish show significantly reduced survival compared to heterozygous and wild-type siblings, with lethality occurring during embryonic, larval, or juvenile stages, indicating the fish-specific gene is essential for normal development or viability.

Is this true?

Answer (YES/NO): NO